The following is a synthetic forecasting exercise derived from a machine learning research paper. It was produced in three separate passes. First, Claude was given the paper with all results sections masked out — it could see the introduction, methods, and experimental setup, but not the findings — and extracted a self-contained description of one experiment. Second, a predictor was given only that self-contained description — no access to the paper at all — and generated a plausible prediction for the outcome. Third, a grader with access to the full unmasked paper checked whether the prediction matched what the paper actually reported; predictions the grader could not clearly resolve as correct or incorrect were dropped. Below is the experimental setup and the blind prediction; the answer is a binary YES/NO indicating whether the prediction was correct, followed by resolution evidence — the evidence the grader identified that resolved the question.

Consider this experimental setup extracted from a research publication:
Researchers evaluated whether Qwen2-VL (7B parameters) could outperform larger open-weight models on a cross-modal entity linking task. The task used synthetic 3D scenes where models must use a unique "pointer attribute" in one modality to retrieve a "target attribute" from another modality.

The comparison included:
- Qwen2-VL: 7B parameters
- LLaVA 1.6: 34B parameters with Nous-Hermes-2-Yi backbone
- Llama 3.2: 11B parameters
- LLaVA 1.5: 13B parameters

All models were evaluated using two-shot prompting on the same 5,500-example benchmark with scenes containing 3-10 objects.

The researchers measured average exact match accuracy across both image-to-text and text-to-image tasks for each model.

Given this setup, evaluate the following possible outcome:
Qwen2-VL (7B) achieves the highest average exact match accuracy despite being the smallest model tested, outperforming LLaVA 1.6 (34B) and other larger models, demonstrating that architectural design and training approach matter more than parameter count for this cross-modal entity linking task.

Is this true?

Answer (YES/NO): YES